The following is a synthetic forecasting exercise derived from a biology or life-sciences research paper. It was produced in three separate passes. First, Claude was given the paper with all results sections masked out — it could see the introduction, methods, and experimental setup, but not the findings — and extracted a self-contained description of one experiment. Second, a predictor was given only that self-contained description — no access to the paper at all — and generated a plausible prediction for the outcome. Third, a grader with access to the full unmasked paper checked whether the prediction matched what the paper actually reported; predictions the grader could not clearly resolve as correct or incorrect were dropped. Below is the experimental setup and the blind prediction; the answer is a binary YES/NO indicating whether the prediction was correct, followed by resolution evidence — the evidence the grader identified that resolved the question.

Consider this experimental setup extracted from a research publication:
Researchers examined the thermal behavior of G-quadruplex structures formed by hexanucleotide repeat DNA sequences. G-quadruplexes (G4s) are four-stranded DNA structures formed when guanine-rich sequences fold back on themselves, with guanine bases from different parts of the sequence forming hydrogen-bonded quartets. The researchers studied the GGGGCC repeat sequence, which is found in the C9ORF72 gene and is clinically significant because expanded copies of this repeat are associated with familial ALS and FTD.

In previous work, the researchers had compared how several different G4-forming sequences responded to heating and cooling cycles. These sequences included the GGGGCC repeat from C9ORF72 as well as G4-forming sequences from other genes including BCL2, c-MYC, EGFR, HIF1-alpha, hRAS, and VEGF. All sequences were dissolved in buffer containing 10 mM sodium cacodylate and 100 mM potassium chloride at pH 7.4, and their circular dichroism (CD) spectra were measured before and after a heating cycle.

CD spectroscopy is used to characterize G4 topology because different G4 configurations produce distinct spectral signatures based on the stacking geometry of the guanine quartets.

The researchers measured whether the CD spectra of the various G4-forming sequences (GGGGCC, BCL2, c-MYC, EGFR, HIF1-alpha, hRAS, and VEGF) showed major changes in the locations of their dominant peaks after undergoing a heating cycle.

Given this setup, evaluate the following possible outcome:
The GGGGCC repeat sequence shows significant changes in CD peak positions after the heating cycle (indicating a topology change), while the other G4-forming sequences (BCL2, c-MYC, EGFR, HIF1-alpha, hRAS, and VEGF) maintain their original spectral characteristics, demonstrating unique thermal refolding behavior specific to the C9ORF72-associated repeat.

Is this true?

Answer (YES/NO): YES